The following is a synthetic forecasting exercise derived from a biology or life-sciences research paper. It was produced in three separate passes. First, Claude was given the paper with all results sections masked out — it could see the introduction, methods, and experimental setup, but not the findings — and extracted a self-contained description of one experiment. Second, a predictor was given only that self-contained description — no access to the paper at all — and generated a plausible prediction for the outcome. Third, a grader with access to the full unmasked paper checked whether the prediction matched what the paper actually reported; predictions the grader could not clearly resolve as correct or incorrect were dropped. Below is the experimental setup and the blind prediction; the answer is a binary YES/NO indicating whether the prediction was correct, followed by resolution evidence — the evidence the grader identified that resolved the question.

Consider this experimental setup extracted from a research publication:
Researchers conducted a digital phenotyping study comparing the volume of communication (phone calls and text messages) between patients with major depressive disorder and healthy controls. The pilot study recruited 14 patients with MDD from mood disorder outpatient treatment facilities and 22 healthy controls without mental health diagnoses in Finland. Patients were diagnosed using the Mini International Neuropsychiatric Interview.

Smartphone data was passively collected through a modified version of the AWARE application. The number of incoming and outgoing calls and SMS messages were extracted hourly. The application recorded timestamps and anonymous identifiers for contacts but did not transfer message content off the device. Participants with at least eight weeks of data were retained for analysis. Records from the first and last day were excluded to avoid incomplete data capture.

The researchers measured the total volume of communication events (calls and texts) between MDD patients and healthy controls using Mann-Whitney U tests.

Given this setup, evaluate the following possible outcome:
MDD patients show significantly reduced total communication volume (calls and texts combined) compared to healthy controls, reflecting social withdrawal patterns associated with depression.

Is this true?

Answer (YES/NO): NO